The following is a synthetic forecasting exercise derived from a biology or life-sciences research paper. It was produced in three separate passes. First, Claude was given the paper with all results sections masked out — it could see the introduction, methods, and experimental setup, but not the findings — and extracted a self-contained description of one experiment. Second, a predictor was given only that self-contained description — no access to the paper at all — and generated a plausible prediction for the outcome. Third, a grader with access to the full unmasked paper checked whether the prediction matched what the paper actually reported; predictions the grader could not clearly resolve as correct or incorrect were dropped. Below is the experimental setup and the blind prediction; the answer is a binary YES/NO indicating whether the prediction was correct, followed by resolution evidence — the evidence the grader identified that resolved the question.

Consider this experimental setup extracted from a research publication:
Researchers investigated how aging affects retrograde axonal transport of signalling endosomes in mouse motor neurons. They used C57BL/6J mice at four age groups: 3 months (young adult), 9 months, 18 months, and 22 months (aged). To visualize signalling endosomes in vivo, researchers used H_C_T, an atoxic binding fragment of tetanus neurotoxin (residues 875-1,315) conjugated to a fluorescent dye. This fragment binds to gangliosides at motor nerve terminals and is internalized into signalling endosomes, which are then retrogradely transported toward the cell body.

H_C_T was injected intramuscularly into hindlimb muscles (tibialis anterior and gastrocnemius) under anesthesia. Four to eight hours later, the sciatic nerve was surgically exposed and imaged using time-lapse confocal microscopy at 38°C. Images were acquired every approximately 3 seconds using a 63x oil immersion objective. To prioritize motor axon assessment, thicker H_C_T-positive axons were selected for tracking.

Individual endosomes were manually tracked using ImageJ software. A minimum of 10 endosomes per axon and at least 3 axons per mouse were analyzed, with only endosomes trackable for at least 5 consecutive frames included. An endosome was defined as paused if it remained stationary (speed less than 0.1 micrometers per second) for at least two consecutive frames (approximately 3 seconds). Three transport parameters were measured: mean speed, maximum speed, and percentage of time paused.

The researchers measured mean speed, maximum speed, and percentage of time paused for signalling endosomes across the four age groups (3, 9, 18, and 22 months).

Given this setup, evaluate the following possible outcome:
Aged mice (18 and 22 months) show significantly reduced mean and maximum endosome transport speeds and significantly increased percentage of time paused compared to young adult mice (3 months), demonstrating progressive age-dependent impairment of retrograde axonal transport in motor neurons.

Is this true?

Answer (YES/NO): NO